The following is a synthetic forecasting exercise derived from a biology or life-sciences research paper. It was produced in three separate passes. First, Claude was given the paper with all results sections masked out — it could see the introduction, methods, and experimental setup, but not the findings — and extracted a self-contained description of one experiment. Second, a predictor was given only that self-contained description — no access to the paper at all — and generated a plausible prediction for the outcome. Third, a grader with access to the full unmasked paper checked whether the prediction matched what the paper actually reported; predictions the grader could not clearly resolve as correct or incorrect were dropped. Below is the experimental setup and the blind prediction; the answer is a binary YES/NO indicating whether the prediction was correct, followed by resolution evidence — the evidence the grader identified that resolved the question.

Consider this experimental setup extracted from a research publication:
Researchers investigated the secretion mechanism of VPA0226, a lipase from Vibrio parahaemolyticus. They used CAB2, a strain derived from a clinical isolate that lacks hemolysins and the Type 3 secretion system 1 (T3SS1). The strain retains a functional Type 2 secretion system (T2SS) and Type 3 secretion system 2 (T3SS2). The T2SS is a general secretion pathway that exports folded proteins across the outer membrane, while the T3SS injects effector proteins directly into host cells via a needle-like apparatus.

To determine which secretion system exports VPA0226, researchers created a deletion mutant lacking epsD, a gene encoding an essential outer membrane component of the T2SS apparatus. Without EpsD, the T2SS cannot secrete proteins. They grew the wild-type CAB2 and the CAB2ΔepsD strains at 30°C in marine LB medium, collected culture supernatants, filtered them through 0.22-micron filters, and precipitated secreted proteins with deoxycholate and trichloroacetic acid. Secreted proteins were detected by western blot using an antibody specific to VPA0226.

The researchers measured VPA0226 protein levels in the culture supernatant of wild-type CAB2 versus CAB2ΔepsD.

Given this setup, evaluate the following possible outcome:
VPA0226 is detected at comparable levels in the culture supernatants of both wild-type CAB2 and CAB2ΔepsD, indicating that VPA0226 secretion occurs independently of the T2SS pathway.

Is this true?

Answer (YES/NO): NO